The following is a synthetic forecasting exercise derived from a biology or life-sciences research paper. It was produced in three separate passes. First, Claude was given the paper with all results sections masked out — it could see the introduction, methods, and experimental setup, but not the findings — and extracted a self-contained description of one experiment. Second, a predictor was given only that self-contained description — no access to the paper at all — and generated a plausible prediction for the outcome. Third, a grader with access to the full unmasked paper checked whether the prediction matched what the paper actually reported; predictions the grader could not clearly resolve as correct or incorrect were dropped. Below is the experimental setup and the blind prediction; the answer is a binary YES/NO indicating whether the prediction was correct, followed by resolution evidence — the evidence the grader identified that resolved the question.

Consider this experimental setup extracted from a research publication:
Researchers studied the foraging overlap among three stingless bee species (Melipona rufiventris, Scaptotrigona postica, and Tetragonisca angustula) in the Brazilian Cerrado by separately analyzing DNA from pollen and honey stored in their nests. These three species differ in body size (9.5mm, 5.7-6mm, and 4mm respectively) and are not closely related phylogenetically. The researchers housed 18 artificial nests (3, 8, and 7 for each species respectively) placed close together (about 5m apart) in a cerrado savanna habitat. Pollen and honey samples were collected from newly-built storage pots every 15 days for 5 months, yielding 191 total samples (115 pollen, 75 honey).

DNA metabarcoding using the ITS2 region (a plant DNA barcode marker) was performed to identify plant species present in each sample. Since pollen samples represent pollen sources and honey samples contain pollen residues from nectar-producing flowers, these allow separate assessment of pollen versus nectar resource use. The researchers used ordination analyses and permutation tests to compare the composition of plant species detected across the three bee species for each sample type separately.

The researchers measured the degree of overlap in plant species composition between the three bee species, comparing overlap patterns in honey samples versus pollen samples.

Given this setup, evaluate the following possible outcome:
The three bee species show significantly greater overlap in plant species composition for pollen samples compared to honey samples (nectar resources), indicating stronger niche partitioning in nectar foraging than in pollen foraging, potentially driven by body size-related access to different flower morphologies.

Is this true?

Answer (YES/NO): NO